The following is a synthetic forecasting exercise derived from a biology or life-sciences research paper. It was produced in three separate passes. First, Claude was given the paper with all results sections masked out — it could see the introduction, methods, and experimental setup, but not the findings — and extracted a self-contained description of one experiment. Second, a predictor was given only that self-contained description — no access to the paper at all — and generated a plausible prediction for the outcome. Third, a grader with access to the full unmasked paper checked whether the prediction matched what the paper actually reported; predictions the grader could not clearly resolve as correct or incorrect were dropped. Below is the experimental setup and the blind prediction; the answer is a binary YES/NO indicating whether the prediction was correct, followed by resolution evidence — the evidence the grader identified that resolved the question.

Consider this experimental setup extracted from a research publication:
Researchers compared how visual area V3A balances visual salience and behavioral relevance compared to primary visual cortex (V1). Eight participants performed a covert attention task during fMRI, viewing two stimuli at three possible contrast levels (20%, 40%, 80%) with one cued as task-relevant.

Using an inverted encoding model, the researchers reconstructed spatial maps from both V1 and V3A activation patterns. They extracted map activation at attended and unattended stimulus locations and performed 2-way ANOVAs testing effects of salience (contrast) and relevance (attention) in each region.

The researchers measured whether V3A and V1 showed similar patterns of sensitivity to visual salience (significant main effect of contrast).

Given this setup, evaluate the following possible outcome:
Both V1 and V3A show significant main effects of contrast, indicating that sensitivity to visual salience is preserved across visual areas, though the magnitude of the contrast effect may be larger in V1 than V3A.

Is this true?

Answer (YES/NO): NO